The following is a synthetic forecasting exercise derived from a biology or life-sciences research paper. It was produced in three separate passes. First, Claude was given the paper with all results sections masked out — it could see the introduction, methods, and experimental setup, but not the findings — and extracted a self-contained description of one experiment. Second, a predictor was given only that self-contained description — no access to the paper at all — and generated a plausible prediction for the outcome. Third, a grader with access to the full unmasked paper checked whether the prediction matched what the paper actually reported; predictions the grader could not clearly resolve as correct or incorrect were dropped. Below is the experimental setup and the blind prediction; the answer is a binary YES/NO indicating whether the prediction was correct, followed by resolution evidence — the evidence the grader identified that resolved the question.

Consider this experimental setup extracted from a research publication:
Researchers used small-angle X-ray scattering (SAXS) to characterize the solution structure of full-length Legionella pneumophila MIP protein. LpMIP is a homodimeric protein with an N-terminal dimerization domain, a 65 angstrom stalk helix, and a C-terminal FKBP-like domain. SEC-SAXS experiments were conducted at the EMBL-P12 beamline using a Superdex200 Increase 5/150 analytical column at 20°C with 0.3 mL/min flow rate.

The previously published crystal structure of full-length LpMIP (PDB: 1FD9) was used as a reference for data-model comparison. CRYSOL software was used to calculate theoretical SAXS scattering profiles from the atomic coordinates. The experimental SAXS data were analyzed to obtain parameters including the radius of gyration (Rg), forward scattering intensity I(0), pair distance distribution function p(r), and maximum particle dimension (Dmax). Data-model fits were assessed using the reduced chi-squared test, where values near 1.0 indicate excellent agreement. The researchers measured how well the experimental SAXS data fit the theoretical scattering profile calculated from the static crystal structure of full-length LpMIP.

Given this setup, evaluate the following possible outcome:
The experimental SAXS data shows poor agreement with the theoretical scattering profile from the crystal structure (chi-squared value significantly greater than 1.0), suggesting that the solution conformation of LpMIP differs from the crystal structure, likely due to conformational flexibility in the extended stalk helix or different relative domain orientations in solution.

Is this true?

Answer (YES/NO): YES